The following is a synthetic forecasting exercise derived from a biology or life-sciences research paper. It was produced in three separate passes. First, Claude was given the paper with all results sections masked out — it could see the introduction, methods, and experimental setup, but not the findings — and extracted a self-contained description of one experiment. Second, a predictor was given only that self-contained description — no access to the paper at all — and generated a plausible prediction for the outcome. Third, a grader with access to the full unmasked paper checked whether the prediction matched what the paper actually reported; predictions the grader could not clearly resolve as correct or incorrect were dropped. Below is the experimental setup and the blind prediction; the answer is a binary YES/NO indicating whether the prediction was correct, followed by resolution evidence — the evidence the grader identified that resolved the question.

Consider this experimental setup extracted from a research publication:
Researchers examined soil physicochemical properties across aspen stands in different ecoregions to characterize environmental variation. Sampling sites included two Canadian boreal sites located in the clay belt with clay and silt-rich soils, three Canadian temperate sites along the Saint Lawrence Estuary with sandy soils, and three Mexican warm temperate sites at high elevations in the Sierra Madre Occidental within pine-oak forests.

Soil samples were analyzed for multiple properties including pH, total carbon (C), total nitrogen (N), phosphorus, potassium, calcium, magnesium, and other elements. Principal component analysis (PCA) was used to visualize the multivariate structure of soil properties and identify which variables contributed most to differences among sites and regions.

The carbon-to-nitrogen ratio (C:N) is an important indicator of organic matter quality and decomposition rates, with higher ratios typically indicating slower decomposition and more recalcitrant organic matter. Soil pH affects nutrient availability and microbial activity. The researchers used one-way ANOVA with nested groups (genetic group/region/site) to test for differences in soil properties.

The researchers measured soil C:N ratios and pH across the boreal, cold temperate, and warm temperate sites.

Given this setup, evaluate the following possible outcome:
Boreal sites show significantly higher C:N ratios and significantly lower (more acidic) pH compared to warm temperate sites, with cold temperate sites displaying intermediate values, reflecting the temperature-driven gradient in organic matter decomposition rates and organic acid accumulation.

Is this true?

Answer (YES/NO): NO